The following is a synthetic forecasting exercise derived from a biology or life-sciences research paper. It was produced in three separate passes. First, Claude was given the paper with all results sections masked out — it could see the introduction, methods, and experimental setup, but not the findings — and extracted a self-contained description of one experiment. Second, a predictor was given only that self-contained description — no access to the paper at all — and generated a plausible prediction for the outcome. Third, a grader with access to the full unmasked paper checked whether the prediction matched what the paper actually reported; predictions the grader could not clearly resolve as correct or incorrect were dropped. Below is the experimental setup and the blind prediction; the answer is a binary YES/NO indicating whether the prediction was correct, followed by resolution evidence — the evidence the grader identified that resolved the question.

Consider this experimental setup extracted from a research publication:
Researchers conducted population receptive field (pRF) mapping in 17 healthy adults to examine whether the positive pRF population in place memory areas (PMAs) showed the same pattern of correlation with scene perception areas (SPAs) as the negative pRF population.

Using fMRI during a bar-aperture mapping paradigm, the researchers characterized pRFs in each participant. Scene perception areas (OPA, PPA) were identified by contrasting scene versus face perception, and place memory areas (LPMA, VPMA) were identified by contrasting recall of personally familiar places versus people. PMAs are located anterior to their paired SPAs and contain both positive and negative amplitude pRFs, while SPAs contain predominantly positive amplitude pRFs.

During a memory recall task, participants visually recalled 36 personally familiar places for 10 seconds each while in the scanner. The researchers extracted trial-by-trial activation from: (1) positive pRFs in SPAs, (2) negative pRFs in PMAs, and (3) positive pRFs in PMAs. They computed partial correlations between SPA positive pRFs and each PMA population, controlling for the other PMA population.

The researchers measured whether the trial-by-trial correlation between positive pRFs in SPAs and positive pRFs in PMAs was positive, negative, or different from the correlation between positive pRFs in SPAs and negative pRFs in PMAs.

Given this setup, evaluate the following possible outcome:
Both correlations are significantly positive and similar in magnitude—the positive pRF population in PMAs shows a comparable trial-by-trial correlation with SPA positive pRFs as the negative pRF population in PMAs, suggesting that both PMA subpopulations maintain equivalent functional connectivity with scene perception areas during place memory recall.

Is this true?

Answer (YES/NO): NO